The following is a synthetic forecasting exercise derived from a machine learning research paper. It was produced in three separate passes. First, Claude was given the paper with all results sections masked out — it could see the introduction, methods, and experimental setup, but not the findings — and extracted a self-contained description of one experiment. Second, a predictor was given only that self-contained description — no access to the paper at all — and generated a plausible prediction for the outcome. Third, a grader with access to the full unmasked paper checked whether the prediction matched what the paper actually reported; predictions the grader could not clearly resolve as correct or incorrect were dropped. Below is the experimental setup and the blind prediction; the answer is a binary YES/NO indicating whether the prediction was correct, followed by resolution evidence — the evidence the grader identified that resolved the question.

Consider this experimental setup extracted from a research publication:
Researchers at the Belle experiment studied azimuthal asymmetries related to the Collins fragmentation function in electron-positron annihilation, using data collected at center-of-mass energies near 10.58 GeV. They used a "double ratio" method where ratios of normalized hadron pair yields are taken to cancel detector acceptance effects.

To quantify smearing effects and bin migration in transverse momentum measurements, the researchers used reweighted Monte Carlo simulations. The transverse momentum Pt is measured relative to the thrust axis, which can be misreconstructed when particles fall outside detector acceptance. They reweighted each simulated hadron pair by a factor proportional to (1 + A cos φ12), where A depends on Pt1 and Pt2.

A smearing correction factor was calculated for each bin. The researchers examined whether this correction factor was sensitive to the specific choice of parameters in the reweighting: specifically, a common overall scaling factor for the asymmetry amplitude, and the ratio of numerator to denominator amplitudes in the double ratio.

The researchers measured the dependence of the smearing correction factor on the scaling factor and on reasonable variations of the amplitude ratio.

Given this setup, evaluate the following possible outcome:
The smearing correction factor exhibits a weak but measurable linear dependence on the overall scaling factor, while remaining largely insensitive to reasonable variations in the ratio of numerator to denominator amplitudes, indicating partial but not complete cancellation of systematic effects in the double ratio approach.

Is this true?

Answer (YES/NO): NO